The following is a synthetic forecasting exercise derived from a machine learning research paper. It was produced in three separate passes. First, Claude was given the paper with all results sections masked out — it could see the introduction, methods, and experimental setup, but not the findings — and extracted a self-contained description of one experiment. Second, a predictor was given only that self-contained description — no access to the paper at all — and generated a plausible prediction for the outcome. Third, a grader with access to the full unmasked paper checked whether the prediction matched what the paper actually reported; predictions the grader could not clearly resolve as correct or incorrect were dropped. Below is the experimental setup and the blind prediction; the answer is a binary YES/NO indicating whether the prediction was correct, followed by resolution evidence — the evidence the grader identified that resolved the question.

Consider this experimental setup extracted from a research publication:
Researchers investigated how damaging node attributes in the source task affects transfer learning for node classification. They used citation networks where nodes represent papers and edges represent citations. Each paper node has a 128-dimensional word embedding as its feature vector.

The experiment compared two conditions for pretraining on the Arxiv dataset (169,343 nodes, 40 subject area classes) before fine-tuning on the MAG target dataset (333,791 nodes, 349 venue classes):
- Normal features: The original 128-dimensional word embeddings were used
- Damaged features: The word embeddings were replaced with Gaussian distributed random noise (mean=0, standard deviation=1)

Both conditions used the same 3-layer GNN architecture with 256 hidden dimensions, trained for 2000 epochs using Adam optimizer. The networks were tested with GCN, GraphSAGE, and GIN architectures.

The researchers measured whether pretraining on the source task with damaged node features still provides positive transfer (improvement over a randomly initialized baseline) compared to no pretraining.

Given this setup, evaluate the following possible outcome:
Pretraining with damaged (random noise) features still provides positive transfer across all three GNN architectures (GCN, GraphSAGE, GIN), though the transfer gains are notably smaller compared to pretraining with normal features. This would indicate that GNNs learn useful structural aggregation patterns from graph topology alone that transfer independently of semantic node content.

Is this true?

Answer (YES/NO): NO